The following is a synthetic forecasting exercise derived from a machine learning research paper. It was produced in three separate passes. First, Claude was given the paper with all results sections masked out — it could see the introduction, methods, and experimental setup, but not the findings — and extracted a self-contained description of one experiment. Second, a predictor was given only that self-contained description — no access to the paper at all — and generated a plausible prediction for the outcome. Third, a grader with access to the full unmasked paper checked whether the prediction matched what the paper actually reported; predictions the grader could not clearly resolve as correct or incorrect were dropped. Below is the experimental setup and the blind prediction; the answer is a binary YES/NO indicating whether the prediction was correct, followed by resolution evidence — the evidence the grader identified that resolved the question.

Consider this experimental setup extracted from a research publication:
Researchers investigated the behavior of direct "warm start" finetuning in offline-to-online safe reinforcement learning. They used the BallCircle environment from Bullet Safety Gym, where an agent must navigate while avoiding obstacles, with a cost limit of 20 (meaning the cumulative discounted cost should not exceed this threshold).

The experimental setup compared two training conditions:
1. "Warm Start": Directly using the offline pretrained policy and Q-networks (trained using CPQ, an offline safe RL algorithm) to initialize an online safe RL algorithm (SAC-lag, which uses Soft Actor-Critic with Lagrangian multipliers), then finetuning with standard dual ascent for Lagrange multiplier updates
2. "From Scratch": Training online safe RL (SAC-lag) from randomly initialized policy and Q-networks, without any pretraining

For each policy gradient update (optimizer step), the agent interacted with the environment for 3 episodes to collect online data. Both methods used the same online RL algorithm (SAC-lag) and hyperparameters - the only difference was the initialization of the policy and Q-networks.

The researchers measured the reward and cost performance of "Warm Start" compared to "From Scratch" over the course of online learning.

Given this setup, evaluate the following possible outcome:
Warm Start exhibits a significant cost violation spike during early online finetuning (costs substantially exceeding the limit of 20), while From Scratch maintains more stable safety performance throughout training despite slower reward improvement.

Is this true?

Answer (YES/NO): NO